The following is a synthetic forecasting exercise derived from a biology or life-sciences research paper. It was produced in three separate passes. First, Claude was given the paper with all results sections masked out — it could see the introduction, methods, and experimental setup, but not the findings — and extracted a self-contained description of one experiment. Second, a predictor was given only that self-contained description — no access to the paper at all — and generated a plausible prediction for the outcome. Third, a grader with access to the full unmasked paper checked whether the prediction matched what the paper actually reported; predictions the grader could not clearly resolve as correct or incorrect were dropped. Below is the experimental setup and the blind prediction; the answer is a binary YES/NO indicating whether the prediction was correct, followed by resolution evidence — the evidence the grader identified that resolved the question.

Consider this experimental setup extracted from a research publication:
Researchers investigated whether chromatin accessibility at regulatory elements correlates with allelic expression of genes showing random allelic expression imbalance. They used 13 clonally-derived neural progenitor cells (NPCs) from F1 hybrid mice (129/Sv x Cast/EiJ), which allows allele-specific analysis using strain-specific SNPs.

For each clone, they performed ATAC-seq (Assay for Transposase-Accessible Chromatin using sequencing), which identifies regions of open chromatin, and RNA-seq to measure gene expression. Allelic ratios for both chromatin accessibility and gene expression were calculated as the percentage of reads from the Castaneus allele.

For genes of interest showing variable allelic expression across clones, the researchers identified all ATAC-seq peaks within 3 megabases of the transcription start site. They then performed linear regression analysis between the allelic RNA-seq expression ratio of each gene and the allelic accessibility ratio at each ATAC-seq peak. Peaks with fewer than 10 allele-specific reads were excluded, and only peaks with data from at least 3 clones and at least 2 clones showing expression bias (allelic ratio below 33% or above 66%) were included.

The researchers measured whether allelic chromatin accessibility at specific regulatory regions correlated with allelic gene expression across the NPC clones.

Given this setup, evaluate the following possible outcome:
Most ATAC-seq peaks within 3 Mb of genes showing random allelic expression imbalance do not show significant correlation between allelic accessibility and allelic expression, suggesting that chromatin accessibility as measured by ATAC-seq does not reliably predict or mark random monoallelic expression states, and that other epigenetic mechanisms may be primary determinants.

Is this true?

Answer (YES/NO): NO